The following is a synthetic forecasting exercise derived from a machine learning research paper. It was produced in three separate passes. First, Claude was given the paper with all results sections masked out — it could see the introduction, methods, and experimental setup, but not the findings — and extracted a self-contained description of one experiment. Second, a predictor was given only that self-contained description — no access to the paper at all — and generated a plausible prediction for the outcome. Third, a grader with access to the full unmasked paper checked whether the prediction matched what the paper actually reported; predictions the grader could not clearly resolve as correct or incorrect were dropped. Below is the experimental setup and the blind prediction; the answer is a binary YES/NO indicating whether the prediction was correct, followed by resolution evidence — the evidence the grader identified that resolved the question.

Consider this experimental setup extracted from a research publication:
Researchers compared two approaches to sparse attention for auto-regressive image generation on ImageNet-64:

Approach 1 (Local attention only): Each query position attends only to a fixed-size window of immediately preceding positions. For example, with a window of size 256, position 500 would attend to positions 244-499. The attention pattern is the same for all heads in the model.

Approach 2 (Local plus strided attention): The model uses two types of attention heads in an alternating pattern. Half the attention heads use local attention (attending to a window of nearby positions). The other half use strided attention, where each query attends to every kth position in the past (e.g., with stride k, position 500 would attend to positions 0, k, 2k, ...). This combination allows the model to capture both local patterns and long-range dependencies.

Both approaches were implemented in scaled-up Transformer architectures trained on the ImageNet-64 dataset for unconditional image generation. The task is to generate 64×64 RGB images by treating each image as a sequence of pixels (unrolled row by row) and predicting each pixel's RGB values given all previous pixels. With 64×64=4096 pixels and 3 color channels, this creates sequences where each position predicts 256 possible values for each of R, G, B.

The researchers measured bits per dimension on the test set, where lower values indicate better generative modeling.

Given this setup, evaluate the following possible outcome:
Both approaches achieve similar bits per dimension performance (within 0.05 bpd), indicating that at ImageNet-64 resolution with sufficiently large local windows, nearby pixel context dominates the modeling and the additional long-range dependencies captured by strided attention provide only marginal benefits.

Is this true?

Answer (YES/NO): YES